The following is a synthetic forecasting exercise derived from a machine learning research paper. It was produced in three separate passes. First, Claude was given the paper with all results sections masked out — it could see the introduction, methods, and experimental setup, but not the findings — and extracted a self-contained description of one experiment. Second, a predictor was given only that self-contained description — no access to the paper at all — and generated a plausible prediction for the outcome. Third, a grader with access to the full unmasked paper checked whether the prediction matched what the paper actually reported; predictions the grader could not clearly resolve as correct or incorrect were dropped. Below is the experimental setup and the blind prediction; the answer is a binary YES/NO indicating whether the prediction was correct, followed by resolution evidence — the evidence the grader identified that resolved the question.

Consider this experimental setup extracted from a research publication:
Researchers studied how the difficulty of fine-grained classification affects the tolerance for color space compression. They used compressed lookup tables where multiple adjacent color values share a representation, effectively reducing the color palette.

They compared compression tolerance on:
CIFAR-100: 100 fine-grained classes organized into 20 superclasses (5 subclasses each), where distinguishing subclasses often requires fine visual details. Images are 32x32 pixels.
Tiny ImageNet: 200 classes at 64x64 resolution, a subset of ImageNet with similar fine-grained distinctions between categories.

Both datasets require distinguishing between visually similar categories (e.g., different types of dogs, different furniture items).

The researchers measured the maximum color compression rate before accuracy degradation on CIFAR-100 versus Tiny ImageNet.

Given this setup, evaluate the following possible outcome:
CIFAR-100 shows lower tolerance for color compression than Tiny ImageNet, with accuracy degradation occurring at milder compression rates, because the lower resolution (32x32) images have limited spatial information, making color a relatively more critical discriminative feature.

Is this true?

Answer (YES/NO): YES